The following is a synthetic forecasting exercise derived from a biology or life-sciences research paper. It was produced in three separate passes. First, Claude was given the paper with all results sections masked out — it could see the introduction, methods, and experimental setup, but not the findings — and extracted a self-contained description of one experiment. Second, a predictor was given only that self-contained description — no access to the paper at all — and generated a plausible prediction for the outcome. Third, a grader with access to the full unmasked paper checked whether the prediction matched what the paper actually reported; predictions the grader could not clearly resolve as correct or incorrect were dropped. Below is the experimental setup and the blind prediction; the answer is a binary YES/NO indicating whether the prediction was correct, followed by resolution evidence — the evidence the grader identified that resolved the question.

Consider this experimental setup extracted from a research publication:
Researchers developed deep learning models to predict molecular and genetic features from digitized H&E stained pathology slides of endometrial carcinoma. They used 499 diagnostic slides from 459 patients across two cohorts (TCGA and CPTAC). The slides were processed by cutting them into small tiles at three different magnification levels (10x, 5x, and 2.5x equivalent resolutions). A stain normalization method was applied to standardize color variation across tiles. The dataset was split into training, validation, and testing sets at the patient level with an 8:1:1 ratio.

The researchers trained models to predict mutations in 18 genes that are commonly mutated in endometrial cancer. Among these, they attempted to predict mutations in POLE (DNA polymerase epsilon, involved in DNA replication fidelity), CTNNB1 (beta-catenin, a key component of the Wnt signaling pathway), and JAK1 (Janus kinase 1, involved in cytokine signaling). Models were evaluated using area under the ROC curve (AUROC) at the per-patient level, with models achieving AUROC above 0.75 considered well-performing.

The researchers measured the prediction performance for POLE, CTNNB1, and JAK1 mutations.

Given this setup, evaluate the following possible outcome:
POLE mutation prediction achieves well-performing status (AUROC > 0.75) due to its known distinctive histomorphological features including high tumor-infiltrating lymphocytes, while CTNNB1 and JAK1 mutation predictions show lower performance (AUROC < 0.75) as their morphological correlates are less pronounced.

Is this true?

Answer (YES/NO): NO